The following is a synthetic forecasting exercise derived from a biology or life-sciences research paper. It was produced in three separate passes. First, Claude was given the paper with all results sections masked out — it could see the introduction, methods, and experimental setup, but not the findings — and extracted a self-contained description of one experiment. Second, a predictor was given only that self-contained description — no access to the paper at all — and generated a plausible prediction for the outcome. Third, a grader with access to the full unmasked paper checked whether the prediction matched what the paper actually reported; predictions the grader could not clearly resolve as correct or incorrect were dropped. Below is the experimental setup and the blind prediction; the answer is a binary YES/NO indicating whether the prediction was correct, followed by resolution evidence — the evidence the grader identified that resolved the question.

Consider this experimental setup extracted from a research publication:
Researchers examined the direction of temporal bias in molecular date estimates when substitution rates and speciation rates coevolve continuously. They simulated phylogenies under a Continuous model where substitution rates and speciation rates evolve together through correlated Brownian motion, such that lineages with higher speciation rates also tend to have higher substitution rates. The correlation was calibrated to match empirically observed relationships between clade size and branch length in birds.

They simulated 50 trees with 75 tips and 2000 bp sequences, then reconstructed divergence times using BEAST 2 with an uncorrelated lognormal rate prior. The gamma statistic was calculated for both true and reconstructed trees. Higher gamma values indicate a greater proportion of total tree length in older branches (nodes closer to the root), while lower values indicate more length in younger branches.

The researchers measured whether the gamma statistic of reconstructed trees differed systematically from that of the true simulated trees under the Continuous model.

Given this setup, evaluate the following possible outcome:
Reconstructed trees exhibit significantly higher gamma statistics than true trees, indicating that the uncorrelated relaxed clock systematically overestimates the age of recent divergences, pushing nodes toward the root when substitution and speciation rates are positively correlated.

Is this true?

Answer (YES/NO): NO